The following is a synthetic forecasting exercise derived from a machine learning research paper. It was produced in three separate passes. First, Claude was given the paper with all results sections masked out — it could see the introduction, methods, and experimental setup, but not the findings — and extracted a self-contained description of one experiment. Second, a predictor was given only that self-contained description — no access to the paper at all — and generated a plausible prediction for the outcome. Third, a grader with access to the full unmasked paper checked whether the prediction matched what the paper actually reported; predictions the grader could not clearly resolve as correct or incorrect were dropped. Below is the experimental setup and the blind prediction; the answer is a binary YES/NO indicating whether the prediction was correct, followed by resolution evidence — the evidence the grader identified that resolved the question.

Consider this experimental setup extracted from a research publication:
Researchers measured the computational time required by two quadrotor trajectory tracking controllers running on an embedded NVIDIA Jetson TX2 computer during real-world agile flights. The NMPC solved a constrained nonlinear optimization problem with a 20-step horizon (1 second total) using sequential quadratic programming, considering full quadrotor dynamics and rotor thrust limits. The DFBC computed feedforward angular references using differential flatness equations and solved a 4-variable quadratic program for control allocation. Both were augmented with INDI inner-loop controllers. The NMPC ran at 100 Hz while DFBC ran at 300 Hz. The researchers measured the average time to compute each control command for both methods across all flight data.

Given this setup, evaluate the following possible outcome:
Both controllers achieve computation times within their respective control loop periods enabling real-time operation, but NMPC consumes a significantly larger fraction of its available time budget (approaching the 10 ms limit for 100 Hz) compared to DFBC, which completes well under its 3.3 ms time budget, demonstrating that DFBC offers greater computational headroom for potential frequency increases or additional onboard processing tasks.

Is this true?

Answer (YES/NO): NO